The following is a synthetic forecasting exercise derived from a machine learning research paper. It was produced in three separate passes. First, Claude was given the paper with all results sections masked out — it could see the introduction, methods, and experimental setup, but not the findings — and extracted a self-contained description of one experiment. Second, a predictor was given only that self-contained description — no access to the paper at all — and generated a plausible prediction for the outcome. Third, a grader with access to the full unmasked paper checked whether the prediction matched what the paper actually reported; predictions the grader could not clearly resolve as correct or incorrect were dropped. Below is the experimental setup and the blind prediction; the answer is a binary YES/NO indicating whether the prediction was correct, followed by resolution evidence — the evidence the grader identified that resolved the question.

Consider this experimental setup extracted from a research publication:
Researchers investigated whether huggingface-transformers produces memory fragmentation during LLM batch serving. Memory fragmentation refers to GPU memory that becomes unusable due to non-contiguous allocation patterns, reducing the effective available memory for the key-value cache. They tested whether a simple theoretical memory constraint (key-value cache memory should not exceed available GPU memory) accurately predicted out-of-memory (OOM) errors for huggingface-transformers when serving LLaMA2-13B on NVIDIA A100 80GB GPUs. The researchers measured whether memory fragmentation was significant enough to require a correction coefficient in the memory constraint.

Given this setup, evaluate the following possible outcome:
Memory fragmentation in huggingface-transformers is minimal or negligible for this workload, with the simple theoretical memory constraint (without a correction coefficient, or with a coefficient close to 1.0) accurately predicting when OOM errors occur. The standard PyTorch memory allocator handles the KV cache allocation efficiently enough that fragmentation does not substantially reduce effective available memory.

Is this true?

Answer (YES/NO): NO